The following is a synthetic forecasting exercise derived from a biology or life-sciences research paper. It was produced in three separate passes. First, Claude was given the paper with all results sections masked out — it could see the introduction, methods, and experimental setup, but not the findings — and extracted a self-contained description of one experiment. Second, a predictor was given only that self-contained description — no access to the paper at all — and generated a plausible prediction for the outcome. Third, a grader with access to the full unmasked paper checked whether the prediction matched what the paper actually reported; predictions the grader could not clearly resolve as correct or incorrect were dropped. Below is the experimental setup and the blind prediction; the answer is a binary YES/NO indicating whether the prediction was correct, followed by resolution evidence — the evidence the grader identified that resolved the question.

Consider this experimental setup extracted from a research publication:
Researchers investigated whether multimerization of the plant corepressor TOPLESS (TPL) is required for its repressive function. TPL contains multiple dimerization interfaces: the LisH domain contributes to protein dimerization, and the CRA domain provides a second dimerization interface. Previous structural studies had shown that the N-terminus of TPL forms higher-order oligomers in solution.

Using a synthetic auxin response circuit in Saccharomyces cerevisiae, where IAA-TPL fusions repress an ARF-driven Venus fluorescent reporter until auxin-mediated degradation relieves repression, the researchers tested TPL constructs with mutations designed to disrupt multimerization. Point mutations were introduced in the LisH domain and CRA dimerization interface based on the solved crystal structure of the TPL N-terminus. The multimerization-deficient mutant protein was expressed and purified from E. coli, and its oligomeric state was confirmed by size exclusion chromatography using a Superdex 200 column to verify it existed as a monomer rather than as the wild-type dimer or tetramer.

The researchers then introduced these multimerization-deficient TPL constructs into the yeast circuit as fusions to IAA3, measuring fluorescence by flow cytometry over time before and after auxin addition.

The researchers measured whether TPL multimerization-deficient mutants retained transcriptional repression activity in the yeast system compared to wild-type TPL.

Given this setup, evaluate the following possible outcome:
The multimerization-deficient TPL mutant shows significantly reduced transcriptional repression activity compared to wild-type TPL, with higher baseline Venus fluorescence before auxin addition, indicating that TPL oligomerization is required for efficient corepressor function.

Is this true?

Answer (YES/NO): NO